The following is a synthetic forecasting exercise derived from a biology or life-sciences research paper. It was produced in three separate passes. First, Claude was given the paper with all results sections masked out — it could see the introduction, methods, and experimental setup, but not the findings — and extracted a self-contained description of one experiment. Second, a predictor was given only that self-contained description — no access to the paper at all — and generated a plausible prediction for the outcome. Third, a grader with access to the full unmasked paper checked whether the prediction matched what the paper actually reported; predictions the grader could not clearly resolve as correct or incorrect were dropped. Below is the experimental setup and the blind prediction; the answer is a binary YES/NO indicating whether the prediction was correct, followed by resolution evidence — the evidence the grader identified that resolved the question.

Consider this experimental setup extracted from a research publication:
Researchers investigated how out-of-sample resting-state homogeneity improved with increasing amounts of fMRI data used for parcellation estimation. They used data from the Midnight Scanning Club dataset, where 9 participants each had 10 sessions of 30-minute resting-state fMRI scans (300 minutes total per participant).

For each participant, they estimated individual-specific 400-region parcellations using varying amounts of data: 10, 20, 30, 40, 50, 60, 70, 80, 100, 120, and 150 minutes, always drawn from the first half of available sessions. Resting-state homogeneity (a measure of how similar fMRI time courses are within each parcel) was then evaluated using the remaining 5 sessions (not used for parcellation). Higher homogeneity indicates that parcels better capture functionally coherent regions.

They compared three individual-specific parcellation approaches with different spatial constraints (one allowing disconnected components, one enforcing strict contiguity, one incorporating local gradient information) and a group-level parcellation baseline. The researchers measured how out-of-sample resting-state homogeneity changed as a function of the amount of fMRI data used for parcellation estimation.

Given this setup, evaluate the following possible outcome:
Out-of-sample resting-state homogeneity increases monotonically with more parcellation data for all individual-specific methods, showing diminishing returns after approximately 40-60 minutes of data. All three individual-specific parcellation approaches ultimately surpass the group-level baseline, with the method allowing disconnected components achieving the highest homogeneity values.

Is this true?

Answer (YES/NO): NO